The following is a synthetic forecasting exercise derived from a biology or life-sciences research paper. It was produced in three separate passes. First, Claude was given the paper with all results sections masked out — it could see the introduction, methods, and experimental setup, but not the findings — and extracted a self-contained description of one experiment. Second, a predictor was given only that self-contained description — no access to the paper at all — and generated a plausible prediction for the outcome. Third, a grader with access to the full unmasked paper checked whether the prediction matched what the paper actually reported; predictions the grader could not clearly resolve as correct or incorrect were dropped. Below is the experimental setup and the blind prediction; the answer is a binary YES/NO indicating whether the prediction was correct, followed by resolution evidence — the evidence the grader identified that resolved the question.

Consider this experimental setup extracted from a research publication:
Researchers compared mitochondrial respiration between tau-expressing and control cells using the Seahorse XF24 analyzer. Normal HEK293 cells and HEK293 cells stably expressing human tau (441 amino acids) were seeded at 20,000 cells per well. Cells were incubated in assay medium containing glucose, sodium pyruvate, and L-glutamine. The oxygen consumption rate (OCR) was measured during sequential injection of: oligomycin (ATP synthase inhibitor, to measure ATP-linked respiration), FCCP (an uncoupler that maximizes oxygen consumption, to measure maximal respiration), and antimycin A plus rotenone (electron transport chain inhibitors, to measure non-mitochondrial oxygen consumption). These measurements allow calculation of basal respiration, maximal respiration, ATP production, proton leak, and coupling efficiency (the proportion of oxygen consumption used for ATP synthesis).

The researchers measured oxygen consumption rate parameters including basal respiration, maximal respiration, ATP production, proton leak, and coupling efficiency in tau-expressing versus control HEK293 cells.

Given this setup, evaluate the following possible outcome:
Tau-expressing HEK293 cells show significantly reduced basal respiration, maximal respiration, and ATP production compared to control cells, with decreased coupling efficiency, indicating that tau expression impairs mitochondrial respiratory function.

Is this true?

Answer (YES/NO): NO